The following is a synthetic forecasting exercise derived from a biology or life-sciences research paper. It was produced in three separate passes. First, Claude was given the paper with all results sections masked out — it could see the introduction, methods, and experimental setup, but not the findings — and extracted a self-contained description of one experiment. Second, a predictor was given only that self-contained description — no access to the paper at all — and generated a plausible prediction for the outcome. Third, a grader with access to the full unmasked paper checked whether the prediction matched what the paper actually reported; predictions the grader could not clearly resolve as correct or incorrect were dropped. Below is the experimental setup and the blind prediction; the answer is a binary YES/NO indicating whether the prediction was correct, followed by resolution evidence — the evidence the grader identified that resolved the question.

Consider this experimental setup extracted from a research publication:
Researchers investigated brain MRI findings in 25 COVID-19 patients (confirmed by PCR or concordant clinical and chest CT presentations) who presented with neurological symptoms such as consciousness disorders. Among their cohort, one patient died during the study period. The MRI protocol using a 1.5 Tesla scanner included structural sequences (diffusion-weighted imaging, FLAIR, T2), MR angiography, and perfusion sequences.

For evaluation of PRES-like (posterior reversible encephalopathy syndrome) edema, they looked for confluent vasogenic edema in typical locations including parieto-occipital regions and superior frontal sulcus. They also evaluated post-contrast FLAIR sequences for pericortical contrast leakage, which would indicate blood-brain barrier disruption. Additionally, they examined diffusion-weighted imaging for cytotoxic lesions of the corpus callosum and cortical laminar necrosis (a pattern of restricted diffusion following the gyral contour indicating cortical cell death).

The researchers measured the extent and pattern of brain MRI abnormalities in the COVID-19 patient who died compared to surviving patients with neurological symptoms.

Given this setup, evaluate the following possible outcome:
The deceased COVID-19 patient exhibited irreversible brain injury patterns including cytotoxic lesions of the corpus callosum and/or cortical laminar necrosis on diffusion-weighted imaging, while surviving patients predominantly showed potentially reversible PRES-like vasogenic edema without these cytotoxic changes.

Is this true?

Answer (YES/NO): NO